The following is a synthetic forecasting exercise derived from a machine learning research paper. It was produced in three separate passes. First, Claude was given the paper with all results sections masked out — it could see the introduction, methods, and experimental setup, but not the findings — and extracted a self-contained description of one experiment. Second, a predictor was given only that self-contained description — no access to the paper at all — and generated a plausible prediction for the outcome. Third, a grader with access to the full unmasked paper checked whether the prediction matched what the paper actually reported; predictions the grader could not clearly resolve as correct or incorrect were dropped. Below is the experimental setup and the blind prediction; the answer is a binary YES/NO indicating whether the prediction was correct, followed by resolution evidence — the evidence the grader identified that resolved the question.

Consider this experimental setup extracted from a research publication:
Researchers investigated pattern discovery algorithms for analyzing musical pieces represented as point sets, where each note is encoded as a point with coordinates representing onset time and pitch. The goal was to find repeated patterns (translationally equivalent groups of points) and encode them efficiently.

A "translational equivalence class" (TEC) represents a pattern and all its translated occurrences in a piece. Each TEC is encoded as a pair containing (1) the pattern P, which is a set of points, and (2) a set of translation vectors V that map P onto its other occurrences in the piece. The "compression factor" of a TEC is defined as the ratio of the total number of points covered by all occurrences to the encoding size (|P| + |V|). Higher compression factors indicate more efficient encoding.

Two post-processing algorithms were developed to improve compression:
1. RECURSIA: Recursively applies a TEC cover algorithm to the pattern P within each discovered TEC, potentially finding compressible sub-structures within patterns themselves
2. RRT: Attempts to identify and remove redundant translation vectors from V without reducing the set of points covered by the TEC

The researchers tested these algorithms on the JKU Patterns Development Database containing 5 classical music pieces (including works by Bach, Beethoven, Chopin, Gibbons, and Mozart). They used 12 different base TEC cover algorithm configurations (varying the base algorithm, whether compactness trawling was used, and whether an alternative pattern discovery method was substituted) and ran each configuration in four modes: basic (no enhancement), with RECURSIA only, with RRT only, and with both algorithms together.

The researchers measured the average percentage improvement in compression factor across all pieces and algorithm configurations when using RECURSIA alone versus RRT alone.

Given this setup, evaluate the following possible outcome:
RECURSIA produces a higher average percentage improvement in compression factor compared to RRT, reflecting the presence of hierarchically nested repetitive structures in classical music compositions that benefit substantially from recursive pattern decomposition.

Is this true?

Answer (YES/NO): YES